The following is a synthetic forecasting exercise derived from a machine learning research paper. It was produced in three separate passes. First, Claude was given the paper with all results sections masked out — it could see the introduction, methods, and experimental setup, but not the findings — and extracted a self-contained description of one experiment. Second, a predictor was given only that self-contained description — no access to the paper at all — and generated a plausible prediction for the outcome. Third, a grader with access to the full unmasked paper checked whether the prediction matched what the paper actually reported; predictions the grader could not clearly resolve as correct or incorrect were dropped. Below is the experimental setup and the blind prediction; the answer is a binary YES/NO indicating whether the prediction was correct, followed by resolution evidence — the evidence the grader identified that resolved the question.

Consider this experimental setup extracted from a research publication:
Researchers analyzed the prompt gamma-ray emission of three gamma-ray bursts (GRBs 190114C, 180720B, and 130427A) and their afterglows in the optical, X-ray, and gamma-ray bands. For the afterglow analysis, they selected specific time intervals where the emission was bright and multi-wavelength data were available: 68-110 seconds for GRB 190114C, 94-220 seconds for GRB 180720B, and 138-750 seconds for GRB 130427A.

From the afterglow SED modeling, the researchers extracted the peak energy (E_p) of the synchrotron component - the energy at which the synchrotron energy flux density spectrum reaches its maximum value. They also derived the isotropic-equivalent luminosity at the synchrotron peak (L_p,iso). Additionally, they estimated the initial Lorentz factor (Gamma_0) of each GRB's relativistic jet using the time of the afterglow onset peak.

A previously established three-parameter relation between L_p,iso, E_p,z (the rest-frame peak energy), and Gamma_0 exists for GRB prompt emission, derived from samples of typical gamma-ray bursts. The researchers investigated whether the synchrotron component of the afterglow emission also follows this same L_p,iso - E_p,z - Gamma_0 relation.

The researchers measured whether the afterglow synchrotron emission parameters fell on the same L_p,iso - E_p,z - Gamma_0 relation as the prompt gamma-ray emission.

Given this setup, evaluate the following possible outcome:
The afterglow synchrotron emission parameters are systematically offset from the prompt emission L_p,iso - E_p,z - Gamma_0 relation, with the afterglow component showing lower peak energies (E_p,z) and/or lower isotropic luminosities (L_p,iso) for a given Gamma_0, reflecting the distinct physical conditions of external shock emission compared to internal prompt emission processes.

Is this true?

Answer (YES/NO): NO